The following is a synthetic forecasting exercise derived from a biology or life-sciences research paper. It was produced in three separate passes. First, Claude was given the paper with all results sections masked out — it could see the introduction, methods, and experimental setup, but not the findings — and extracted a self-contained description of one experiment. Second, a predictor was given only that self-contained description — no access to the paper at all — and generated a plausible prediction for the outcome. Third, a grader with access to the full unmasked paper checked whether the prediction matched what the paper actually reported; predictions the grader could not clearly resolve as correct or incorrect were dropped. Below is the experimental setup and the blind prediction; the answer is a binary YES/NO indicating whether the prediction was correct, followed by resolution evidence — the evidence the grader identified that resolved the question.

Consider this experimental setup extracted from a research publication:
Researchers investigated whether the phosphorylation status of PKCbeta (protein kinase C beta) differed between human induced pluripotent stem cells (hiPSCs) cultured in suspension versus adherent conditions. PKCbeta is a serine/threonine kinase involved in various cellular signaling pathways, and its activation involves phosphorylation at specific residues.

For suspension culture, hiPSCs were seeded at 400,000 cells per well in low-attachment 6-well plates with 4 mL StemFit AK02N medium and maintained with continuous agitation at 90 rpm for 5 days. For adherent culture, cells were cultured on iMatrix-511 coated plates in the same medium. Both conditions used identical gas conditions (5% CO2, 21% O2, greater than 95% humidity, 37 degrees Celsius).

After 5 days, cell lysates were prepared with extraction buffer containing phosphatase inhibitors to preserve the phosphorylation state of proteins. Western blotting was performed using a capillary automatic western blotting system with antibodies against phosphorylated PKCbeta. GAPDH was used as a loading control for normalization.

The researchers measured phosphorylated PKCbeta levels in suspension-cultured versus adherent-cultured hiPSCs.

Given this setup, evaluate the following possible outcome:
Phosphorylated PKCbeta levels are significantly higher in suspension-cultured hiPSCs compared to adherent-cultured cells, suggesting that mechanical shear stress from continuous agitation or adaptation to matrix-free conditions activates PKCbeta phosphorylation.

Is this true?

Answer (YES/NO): YES